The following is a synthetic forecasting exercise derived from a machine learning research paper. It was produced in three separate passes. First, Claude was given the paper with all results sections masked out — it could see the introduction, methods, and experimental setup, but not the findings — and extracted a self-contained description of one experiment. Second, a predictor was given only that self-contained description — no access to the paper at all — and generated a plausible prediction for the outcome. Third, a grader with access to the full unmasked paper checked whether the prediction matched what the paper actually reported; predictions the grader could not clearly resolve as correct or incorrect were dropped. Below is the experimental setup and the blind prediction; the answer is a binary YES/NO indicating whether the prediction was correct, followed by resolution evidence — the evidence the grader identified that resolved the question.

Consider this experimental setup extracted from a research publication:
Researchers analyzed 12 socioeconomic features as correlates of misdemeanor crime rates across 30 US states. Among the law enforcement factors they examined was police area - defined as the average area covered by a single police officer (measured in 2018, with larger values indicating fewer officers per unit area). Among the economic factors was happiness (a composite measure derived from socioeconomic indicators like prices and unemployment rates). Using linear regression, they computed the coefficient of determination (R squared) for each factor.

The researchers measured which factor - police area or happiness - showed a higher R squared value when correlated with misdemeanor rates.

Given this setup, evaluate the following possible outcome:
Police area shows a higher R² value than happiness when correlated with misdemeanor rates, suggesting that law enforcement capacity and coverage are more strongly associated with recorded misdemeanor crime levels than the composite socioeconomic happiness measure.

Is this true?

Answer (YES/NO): NO